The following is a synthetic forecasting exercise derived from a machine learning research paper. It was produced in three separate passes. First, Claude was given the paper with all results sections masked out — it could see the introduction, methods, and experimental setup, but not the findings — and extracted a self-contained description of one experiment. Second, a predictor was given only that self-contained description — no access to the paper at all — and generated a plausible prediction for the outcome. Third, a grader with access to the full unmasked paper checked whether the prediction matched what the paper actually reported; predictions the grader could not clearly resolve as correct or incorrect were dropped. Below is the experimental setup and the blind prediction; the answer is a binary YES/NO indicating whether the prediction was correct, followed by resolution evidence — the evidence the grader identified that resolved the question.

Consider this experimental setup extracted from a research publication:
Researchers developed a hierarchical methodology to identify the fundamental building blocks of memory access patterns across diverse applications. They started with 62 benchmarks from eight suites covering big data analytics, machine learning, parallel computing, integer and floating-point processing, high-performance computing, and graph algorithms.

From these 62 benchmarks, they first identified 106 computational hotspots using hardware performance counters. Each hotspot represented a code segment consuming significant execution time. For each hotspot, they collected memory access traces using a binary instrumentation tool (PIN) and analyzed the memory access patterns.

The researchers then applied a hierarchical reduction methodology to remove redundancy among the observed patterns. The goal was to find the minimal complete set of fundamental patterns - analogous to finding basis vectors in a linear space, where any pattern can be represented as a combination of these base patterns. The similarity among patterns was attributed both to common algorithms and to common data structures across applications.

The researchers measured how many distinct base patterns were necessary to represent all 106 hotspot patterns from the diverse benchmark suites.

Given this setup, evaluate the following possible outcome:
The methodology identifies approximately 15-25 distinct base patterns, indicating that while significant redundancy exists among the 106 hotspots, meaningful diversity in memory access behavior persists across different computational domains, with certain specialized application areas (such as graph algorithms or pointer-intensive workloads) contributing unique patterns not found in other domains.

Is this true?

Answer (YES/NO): NO